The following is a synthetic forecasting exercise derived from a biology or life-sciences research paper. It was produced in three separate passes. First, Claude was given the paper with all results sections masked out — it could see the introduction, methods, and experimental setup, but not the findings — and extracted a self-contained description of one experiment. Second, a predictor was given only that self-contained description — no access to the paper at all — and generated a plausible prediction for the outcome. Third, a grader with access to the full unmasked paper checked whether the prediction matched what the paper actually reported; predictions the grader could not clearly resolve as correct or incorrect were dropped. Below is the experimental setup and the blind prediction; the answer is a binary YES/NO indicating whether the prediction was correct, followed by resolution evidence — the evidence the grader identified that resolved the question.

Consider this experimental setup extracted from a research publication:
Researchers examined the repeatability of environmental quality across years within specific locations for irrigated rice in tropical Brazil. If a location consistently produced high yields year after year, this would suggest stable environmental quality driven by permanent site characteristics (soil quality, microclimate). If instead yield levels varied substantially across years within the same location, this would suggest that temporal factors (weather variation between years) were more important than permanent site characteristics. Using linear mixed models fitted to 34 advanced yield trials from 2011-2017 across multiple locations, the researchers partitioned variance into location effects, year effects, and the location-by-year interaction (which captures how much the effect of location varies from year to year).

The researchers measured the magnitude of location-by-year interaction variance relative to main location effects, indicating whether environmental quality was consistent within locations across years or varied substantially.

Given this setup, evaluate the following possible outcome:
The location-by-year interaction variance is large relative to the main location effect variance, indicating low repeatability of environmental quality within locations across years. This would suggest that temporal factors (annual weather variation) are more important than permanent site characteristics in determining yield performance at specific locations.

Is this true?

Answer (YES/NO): NO